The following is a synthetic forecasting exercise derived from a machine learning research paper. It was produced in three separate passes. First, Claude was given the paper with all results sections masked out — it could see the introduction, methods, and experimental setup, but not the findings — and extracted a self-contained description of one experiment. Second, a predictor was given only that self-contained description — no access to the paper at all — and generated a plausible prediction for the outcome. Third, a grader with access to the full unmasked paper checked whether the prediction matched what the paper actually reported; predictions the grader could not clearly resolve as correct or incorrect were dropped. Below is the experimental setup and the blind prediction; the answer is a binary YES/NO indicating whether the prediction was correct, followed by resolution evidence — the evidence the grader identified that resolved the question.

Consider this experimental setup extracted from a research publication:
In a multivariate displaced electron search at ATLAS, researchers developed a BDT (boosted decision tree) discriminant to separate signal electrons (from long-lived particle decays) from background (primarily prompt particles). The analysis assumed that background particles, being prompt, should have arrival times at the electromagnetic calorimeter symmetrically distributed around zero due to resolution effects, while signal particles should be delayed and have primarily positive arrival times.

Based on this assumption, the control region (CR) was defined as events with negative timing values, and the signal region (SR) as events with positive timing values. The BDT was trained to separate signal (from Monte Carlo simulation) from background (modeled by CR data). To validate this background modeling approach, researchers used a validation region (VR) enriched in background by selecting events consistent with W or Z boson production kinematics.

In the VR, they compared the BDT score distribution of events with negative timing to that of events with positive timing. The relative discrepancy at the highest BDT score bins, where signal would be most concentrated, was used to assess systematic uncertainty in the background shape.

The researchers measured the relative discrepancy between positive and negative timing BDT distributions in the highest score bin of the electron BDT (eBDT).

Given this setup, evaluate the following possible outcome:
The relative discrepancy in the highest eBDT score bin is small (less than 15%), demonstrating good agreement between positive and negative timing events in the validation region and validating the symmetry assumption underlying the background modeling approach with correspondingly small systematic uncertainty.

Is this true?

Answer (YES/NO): NO